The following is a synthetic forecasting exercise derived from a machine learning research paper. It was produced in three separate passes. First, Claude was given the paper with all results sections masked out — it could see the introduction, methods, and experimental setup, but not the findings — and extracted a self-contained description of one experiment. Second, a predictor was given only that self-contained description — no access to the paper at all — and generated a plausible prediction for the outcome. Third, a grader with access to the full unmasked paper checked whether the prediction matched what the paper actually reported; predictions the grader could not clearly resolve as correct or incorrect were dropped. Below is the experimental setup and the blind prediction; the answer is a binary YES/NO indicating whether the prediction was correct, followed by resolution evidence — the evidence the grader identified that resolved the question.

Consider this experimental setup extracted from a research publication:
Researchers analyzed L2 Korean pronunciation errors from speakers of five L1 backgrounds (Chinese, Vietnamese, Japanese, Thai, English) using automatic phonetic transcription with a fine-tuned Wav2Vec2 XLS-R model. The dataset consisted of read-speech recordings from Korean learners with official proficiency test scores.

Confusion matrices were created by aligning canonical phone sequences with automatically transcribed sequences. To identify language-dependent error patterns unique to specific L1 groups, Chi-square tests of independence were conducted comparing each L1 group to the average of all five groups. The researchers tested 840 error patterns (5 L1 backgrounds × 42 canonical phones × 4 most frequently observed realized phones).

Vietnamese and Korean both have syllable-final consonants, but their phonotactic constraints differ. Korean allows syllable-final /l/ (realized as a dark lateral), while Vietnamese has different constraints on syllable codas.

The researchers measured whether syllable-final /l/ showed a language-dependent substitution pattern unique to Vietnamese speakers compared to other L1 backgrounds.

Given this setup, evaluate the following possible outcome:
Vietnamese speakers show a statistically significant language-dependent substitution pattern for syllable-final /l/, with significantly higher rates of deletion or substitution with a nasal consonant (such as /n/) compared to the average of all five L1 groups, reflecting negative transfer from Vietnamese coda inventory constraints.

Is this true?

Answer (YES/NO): YES